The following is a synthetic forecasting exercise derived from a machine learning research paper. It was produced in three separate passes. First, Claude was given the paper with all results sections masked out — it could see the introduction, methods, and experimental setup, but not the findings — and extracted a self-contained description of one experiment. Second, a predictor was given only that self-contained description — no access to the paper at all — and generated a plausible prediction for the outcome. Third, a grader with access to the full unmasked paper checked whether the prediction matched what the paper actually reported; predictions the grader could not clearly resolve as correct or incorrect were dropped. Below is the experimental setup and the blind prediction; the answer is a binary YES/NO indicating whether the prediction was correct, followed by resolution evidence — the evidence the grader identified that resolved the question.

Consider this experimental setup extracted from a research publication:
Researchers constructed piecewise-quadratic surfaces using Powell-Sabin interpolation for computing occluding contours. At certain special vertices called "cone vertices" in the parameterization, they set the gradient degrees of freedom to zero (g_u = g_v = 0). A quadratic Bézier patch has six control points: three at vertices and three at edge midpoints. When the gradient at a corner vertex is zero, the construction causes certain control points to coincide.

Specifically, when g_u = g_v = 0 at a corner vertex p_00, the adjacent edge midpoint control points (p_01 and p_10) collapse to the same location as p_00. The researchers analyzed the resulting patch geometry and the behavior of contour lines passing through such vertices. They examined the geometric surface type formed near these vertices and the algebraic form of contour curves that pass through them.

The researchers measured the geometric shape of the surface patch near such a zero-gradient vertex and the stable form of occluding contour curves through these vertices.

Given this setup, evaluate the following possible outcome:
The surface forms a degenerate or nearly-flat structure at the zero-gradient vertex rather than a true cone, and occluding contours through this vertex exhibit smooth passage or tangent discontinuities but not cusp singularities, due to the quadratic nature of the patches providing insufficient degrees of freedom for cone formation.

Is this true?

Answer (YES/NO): NO